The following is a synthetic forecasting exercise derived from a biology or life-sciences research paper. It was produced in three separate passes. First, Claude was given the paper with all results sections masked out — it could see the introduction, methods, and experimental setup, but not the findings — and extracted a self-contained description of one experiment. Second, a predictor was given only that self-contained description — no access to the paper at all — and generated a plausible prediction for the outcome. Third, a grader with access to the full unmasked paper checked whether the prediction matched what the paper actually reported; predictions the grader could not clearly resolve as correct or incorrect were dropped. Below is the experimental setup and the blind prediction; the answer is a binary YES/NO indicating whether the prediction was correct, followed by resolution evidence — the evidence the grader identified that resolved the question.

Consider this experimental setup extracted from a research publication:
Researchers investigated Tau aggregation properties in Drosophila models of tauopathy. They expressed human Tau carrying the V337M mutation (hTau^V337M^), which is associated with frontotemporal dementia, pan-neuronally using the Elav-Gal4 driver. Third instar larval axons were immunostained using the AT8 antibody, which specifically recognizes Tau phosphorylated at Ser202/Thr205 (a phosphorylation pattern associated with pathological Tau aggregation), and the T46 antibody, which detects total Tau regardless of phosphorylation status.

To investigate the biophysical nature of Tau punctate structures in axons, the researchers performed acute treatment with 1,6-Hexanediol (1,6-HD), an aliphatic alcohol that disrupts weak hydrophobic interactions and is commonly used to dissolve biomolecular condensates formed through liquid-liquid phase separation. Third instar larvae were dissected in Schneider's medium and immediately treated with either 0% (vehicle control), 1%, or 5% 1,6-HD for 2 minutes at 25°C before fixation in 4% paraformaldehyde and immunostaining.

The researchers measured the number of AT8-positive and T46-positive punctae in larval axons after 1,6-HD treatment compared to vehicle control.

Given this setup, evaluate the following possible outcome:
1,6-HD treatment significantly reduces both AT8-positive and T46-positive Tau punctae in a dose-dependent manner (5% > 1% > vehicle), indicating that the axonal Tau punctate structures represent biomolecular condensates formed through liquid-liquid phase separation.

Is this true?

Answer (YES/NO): NO